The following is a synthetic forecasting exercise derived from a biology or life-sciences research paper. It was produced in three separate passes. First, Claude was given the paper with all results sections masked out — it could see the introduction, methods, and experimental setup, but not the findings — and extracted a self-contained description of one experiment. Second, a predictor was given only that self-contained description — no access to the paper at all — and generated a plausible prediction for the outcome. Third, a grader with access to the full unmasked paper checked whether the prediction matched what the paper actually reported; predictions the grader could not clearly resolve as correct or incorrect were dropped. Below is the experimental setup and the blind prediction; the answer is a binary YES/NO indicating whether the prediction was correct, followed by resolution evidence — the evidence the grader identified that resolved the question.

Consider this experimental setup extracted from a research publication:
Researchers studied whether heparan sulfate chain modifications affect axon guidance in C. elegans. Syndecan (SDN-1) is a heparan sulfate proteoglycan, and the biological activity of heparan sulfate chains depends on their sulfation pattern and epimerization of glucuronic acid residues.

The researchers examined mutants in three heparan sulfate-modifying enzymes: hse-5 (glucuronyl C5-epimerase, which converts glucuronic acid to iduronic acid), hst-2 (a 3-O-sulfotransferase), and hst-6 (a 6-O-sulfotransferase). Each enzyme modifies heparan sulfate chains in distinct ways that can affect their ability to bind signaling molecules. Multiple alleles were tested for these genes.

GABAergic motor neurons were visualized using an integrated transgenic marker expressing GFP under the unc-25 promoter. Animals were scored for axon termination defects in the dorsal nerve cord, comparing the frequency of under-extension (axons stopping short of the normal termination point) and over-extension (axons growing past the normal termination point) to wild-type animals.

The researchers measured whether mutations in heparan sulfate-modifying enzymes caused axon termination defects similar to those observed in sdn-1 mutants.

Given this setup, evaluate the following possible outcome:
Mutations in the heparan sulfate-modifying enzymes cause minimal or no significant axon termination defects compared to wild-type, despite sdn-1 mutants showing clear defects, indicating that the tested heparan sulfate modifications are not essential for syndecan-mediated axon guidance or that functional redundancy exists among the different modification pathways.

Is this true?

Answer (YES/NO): NO